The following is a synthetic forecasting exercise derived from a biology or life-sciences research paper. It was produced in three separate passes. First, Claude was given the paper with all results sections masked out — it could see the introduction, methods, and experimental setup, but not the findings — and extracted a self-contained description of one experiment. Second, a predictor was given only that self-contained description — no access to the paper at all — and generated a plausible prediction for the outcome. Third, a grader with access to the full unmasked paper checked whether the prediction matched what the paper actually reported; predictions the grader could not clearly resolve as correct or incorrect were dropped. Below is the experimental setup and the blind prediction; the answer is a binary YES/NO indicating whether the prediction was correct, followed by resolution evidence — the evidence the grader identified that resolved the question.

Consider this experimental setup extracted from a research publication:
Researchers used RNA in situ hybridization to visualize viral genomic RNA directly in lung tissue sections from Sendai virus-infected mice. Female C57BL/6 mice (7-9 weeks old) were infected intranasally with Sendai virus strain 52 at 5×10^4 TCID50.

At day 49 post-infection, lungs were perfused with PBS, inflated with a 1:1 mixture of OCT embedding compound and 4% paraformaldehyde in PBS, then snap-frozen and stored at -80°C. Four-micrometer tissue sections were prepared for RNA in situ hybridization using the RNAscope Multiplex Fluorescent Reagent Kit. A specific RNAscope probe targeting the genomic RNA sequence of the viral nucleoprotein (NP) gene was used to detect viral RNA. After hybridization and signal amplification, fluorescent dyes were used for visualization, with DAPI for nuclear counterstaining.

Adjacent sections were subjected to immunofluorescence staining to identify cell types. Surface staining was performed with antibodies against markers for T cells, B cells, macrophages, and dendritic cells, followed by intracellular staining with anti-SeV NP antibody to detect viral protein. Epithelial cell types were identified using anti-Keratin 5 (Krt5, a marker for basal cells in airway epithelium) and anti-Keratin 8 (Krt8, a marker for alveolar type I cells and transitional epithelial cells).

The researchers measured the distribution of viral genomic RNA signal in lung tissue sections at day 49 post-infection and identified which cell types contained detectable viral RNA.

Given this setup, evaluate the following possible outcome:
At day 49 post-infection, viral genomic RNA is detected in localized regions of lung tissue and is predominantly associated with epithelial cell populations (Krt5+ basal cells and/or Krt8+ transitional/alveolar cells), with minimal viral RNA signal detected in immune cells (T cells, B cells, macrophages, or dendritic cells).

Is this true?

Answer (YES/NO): NO